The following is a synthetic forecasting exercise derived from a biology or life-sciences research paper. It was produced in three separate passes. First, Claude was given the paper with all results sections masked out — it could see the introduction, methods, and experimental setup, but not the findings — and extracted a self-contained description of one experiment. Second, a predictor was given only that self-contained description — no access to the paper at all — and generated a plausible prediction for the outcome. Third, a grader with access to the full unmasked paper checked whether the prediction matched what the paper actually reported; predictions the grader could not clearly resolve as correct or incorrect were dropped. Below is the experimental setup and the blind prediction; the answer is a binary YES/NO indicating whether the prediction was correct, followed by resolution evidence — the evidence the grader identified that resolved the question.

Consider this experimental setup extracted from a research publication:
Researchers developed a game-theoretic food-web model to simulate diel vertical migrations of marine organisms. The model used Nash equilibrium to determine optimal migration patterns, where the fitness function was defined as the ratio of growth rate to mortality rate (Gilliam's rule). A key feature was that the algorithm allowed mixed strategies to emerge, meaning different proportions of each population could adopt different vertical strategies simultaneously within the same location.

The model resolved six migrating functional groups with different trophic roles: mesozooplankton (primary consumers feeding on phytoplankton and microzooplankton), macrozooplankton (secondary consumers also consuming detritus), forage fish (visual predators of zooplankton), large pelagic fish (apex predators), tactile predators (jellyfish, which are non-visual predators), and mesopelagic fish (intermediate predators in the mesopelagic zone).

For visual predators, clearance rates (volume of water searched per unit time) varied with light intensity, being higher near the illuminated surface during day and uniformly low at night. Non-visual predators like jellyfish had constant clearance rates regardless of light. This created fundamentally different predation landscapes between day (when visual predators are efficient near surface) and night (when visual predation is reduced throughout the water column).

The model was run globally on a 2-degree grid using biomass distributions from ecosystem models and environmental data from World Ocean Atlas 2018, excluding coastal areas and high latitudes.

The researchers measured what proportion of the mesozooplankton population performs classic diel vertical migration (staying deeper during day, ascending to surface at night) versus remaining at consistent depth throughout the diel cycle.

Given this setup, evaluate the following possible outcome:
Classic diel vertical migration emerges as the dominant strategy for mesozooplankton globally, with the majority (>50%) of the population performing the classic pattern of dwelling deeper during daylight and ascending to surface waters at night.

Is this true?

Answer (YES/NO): NO